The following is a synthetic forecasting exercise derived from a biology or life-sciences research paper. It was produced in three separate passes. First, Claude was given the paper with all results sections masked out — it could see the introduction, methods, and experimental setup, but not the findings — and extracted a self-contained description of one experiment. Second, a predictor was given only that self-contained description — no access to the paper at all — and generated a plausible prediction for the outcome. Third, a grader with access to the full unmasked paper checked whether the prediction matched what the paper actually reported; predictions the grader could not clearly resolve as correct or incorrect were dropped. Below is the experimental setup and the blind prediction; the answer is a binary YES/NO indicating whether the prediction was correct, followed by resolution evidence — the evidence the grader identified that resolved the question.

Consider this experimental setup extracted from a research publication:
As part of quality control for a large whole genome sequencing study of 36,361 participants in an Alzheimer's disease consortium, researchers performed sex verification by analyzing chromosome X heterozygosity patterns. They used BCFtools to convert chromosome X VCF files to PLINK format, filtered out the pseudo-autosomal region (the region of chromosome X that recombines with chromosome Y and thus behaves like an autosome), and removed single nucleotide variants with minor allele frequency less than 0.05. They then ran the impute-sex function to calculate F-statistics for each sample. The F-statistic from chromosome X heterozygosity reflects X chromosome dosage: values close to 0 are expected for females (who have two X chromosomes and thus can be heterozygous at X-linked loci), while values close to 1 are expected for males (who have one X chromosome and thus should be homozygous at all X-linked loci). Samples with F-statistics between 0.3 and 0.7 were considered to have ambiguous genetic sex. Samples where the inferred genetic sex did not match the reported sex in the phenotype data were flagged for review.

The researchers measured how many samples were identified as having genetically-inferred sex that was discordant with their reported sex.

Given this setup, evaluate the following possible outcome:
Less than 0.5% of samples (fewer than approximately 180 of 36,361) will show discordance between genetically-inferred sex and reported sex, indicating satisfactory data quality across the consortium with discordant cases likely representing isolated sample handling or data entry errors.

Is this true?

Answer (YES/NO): YES